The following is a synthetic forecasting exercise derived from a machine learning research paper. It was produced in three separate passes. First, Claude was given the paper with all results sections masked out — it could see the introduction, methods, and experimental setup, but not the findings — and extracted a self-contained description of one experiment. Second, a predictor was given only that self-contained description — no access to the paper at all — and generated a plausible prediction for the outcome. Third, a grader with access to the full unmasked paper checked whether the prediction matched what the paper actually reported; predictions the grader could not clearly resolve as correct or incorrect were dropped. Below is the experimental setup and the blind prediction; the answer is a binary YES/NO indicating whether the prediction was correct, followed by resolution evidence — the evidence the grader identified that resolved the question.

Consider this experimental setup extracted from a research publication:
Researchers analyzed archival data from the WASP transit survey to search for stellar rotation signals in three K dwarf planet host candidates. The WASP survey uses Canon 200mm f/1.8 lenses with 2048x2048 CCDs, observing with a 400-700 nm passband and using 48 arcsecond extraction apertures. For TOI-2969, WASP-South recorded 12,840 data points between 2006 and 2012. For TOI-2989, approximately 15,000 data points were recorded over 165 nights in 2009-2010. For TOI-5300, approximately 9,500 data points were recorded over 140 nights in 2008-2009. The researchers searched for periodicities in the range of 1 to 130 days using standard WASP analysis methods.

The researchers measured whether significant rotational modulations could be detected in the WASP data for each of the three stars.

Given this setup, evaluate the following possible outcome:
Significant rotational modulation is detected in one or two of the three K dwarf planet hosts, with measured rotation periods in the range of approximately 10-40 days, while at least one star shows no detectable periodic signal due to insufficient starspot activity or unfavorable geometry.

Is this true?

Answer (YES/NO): YES